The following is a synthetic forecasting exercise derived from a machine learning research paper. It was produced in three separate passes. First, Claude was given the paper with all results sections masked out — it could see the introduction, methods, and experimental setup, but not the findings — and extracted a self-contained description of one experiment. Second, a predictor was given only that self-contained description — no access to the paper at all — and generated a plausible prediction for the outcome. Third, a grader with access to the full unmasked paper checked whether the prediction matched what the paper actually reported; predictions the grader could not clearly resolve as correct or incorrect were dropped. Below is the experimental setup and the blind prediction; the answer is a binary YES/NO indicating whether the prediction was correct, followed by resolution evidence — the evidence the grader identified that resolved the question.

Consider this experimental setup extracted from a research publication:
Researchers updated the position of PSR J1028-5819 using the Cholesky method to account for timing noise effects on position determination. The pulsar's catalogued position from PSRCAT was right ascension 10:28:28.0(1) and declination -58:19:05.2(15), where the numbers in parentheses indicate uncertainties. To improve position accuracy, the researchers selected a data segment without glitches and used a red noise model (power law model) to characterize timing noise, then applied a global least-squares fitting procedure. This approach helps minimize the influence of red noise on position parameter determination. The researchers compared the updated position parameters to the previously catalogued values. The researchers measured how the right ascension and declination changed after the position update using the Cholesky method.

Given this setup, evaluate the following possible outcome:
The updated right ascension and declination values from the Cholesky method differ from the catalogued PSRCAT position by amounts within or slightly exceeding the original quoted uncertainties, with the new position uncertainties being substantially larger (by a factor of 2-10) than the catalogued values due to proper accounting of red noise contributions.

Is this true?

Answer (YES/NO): NO